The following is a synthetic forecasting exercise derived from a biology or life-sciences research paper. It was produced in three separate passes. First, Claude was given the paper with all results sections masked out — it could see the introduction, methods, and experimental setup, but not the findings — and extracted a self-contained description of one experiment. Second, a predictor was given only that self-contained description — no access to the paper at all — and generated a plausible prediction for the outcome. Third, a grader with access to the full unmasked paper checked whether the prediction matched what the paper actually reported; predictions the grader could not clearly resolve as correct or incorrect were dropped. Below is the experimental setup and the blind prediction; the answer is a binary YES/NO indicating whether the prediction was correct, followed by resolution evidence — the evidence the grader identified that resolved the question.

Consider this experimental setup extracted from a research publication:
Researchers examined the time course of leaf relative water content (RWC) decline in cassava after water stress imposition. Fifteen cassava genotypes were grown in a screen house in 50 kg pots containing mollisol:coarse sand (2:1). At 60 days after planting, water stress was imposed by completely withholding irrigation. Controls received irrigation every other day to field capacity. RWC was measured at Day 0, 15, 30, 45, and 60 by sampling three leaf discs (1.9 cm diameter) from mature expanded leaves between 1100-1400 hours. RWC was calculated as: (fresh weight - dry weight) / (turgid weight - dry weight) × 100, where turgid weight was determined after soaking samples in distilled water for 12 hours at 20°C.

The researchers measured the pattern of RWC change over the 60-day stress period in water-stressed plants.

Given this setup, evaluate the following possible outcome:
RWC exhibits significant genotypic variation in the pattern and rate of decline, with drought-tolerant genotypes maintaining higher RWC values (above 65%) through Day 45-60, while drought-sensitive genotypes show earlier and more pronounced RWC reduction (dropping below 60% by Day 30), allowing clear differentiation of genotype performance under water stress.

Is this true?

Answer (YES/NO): NO